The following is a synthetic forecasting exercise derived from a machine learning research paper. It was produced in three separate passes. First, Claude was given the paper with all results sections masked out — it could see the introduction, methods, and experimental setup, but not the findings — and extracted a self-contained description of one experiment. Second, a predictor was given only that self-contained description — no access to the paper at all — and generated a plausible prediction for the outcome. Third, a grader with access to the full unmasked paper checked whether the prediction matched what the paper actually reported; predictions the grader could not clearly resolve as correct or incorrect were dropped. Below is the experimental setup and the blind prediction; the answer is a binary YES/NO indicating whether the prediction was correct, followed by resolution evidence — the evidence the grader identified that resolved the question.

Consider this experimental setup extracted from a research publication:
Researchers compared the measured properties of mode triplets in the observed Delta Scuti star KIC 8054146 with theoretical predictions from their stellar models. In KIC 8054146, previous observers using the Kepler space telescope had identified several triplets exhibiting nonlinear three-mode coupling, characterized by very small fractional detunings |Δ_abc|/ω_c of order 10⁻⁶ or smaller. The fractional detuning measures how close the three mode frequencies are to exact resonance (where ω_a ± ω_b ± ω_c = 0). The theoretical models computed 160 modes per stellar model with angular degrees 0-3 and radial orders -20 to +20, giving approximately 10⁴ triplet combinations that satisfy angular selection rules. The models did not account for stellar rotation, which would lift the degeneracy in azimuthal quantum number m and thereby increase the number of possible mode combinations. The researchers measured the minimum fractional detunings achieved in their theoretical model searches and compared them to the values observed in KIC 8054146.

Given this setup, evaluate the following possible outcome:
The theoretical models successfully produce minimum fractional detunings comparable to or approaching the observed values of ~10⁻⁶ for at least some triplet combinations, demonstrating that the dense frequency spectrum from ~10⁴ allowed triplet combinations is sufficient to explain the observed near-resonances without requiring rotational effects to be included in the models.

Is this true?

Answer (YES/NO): NO